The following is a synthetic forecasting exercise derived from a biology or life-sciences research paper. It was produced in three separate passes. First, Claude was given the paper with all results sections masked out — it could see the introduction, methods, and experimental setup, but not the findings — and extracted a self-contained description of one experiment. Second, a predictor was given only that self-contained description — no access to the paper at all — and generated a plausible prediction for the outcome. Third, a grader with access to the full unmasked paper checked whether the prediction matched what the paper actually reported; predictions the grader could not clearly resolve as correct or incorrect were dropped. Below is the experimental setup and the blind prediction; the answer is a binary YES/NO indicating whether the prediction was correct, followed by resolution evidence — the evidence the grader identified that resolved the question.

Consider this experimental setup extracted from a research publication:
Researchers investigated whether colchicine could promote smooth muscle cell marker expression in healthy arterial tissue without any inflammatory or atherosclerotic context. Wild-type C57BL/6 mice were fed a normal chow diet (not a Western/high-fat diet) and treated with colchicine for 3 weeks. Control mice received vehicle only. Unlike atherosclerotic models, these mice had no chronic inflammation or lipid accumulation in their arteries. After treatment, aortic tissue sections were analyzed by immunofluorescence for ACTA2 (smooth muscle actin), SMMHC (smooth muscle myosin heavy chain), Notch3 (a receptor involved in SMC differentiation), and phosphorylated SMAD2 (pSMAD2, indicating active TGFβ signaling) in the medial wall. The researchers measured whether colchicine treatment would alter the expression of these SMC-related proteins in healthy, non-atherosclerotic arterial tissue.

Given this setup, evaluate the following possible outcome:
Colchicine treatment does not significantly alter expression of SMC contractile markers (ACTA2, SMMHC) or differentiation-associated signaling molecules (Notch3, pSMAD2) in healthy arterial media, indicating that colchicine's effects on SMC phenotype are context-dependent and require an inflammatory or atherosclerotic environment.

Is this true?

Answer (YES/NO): NO